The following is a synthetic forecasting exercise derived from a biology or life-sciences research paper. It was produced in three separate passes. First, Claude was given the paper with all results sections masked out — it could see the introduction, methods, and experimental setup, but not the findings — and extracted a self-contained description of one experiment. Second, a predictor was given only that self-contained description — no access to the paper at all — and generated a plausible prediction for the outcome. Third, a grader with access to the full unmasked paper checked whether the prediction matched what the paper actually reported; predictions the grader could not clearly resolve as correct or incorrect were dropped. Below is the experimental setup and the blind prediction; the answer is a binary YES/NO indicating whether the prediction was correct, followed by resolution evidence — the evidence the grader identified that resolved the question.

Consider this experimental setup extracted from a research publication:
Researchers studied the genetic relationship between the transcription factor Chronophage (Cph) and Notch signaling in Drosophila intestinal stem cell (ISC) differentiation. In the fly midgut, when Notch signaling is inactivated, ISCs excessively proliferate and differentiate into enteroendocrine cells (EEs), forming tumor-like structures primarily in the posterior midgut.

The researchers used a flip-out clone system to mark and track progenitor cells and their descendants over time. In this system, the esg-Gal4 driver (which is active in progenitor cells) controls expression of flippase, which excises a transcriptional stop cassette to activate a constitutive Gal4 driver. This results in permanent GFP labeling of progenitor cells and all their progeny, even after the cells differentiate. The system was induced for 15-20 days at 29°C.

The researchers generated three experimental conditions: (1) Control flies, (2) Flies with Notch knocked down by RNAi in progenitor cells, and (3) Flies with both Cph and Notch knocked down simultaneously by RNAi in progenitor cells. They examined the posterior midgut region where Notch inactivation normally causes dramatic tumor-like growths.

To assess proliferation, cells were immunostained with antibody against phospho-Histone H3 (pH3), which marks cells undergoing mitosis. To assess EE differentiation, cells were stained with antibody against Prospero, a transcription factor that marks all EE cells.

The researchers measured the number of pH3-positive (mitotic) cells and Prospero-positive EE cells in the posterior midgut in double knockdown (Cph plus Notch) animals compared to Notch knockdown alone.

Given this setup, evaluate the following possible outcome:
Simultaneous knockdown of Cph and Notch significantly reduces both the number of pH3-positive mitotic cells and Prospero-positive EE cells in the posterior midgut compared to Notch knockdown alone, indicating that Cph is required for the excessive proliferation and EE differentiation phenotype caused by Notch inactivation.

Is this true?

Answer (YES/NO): YES